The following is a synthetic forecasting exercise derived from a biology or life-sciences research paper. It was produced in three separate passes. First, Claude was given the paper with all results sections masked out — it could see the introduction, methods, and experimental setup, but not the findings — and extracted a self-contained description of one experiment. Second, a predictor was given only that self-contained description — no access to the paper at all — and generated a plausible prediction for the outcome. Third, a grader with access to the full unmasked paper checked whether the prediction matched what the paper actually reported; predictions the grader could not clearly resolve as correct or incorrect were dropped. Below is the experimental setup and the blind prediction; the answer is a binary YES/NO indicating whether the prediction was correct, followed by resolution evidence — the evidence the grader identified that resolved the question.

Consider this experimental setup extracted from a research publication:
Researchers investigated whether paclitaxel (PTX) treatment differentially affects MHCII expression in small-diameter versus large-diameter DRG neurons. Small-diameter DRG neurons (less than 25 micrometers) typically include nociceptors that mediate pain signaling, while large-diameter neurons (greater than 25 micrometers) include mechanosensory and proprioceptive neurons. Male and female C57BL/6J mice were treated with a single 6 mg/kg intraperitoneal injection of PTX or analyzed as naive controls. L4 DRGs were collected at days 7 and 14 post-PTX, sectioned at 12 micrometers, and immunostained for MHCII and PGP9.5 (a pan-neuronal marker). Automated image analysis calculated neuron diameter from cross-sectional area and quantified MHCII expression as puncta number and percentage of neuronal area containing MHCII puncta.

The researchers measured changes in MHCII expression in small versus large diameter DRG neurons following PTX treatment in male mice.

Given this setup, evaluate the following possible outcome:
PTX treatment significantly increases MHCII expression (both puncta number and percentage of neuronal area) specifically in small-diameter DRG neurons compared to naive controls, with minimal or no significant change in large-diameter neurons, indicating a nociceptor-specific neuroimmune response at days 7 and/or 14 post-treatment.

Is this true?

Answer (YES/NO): NO